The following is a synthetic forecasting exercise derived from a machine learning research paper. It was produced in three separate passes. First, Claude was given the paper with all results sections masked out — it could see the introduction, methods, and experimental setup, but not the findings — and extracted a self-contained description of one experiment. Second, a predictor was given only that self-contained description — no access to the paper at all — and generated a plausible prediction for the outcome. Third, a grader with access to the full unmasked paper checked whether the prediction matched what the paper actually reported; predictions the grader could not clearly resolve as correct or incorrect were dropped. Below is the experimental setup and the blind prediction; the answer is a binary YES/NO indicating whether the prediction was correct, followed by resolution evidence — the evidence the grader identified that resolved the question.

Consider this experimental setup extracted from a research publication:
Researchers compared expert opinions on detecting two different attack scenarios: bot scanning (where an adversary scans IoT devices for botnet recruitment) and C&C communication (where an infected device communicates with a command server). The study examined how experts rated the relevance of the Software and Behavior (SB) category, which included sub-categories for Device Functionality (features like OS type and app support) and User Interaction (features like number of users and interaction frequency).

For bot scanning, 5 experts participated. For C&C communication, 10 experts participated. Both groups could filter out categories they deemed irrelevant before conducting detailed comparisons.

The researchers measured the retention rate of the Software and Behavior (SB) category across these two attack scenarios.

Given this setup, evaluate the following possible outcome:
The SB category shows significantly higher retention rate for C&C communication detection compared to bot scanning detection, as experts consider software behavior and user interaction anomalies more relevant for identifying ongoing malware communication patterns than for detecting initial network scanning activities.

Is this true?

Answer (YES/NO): NO